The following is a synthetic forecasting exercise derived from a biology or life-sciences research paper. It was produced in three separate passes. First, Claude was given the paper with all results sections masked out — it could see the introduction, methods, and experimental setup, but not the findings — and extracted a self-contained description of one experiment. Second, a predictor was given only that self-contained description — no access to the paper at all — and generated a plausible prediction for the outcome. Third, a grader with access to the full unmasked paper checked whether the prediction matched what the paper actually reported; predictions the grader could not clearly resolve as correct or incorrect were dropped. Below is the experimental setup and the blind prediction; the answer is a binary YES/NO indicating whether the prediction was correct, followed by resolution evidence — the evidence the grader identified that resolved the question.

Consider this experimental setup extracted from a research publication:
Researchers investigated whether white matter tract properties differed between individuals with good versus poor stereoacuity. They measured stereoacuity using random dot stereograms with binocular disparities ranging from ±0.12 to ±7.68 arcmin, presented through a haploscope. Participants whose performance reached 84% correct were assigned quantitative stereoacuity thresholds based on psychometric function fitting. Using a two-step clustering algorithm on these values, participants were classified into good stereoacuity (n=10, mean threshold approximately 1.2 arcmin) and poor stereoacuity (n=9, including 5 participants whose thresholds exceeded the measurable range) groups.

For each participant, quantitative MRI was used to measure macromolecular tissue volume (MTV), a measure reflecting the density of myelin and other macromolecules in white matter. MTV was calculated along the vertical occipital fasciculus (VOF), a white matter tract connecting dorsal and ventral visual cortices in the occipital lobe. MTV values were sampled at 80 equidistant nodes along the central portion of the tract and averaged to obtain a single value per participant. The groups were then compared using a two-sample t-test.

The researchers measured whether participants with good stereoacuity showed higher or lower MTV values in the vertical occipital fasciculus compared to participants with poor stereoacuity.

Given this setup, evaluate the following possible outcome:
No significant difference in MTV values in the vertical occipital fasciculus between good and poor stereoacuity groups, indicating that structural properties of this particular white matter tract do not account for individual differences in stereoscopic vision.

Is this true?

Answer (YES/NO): NO